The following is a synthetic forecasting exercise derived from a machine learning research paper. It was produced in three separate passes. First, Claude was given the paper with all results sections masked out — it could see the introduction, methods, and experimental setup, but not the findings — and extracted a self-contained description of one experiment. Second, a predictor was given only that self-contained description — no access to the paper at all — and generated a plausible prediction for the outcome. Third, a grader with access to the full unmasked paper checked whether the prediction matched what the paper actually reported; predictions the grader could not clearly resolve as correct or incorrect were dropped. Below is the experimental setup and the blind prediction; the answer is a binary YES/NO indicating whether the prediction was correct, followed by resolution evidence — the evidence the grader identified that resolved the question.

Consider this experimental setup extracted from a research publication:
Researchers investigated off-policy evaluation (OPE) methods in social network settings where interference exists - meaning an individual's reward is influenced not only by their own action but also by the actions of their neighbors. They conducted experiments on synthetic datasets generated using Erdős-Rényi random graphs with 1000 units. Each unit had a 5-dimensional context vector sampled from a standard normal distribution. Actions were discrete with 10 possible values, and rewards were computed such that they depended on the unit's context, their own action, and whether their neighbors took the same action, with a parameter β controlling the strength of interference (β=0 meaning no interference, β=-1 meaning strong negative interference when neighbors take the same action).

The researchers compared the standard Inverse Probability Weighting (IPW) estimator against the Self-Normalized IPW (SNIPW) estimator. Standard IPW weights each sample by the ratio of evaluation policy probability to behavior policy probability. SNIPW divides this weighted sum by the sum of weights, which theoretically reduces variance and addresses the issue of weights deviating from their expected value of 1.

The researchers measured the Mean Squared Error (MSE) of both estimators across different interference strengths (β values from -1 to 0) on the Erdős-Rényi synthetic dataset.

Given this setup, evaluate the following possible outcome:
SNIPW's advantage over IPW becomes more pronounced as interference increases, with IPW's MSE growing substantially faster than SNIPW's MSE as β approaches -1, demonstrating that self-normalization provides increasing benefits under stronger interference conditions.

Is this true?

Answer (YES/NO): NO